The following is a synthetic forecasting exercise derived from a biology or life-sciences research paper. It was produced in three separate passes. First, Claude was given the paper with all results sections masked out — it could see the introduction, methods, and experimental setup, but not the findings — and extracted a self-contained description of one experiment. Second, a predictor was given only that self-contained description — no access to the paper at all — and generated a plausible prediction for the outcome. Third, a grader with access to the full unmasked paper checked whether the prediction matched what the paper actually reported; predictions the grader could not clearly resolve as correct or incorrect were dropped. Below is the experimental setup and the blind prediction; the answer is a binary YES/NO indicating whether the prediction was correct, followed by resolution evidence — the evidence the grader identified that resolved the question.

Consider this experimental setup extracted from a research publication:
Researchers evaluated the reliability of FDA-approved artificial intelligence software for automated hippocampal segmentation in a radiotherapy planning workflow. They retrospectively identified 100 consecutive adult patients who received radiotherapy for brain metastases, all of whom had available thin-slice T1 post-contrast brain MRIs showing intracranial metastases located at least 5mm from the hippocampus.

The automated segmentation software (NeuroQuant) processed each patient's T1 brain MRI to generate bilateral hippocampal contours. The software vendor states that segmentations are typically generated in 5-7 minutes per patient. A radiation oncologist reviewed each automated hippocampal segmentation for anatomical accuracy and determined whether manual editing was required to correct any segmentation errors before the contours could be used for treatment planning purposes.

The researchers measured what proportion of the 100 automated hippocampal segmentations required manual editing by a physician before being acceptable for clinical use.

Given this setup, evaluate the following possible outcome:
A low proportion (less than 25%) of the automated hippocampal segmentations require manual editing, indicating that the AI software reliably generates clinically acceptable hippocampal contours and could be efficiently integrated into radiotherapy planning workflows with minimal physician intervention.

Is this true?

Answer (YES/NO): YES